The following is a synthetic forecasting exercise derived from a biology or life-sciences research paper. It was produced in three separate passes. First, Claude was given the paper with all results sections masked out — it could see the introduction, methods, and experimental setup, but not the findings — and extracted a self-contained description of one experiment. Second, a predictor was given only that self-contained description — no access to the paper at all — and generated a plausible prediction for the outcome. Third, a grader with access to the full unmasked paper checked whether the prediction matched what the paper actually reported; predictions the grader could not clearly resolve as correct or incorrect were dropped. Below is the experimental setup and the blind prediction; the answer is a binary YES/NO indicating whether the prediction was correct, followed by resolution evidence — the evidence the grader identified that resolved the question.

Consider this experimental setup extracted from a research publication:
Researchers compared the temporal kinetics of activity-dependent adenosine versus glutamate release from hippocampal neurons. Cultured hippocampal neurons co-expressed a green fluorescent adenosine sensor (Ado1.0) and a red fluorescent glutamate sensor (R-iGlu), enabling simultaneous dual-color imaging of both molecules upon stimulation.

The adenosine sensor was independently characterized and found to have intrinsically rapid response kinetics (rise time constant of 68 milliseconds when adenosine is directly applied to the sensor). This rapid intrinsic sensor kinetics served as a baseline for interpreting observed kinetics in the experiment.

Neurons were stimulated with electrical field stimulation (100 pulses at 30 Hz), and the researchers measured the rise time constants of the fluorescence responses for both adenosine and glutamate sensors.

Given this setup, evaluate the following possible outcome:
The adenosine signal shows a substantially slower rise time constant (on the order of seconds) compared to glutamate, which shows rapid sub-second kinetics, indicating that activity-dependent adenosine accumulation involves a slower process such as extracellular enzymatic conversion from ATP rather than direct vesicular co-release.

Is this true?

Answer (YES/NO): NO